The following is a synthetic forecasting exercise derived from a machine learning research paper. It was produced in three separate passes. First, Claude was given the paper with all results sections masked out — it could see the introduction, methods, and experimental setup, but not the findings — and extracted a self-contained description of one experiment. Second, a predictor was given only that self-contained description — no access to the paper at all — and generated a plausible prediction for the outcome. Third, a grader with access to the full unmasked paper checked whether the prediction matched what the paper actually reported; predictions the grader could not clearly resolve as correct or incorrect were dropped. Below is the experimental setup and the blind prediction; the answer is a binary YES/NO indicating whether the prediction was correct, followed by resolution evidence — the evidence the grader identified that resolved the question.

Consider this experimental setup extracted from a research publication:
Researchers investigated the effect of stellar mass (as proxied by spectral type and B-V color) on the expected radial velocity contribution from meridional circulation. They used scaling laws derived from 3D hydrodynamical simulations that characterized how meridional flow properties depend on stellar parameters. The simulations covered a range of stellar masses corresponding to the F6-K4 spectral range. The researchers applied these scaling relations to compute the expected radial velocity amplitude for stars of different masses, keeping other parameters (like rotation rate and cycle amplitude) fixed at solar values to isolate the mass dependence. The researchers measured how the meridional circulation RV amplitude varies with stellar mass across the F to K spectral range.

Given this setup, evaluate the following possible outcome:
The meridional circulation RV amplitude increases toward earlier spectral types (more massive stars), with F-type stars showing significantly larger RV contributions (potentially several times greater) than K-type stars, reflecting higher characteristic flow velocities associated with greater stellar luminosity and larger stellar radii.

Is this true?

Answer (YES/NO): YES